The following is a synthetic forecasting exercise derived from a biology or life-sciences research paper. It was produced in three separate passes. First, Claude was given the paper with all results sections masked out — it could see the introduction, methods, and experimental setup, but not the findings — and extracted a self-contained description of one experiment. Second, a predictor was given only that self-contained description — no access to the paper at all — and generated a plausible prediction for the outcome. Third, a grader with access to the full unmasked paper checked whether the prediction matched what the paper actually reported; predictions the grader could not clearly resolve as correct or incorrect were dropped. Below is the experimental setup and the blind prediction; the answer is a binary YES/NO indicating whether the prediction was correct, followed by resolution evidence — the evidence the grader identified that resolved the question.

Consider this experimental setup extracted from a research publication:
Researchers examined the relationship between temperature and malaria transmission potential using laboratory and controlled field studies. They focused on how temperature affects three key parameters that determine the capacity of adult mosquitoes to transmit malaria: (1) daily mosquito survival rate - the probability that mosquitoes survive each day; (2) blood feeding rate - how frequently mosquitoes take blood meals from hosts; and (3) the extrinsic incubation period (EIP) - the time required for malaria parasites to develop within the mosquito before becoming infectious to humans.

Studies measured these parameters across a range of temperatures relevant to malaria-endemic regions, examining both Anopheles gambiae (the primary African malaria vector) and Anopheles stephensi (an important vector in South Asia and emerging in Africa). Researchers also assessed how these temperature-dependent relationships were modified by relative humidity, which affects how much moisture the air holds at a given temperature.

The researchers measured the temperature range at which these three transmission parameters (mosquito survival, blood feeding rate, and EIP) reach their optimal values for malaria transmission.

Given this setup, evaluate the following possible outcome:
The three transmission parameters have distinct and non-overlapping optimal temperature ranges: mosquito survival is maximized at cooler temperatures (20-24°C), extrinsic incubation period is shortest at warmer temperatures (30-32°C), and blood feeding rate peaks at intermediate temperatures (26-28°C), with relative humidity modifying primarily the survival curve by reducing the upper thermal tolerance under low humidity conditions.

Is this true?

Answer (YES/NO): NO